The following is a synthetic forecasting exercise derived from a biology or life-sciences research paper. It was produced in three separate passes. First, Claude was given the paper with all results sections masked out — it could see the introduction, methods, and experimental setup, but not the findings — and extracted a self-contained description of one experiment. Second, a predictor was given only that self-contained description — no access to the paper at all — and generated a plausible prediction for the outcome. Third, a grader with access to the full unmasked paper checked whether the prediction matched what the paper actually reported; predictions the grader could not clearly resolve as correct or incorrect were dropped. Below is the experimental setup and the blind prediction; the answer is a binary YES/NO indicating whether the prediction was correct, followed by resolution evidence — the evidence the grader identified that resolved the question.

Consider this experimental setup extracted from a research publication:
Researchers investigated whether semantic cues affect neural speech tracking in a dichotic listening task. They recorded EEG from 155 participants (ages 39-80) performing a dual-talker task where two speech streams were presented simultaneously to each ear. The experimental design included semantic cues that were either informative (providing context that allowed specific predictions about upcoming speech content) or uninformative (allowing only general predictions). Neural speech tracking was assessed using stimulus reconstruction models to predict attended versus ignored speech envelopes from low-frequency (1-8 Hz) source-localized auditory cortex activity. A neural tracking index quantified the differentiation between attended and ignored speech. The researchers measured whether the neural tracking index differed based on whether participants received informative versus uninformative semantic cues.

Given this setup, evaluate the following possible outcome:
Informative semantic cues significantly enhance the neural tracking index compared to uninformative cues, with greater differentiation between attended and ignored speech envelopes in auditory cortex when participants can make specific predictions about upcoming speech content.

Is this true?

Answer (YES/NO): NO